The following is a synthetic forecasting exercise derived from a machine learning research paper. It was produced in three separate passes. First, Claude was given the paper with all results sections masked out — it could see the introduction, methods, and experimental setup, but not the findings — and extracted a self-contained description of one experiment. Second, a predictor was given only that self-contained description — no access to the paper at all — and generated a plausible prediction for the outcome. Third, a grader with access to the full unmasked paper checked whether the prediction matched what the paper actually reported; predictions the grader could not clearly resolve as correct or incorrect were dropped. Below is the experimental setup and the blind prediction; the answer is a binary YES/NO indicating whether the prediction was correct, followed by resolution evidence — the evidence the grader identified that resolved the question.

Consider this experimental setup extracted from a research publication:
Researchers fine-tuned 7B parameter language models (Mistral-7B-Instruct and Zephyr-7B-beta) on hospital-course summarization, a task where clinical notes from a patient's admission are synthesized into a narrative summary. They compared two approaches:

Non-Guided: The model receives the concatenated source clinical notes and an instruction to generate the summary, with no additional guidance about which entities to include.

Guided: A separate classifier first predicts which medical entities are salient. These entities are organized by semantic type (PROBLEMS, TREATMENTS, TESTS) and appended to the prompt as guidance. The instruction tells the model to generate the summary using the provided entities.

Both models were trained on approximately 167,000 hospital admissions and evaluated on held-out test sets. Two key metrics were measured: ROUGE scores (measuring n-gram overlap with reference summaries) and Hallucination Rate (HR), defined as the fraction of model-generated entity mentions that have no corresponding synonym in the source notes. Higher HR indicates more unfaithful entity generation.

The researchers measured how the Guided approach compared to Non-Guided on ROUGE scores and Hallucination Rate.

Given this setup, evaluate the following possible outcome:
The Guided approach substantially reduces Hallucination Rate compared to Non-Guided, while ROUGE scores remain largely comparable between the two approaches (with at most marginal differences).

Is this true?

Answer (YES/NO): NO